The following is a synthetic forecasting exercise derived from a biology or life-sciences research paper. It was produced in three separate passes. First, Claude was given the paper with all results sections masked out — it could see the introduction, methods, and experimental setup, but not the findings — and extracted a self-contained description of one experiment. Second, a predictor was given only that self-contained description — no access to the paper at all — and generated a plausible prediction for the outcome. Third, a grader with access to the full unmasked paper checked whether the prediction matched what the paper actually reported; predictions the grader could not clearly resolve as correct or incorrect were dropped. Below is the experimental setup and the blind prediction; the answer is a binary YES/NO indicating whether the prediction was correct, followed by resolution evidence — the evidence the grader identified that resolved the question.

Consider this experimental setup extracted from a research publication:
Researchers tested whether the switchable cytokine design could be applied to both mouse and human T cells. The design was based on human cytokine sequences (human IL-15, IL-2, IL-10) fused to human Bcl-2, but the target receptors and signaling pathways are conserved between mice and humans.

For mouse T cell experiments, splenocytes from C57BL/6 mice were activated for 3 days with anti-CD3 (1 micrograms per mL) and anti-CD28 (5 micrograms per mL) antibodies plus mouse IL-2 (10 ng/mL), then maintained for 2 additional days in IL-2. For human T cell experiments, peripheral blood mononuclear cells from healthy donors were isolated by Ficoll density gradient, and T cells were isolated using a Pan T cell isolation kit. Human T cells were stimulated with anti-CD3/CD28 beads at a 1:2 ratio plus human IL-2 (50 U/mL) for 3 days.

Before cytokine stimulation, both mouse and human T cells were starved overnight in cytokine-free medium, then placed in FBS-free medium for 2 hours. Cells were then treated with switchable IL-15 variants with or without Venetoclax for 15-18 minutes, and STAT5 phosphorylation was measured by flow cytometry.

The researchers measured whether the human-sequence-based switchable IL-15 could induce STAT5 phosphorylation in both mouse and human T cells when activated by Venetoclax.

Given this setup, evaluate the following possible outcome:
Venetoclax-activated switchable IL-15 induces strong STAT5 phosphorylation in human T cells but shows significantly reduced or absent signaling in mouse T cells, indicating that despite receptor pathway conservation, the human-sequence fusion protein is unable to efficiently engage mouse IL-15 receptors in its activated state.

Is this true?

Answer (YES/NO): NO